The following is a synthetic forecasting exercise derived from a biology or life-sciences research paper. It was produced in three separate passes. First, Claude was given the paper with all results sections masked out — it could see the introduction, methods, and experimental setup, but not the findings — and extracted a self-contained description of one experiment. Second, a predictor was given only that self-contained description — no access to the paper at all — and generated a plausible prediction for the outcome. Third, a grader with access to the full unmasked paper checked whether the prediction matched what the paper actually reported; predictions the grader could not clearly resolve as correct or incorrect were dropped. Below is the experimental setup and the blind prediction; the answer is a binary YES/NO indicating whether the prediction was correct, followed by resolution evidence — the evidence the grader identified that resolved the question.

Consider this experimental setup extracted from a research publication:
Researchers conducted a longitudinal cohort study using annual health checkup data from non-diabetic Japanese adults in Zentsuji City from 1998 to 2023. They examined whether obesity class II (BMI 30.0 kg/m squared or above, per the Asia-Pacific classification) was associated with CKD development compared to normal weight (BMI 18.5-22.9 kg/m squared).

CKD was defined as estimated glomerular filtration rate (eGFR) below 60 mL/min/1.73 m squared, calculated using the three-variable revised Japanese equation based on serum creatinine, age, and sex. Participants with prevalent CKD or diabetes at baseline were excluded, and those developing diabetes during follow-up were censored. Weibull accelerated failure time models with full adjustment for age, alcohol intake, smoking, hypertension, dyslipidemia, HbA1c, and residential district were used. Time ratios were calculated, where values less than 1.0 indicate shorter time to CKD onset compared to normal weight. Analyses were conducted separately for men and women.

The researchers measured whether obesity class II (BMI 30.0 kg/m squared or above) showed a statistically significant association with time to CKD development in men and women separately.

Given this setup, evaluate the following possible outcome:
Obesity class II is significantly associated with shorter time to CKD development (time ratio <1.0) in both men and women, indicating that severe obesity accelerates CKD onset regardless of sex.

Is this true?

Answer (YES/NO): NO